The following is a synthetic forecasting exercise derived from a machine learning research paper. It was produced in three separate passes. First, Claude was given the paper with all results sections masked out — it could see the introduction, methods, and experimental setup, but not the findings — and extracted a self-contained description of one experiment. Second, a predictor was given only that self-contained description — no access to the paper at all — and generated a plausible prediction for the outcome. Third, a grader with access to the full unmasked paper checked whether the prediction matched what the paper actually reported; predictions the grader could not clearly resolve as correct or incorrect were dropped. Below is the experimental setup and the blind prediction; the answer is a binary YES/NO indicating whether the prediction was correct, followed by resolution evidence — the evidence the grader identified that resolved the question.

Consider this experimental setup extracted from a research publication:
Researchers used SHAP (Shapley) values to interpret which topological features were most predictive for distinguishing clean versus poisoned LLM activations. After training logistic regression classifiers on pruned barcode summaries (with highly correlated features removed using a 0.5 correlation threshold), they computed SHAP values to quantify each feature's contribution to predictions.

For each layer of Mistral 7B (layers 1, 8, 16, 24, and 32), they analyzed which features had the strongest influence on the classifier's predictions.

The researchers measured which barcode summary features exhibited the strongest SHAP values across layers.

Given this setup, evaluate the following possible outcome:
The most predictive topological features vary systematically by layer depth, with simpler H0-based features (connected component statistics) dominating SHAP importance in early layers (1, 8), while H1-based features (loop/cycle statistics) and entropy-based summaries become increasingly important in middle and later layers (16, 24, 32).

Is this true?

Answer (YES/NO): NO